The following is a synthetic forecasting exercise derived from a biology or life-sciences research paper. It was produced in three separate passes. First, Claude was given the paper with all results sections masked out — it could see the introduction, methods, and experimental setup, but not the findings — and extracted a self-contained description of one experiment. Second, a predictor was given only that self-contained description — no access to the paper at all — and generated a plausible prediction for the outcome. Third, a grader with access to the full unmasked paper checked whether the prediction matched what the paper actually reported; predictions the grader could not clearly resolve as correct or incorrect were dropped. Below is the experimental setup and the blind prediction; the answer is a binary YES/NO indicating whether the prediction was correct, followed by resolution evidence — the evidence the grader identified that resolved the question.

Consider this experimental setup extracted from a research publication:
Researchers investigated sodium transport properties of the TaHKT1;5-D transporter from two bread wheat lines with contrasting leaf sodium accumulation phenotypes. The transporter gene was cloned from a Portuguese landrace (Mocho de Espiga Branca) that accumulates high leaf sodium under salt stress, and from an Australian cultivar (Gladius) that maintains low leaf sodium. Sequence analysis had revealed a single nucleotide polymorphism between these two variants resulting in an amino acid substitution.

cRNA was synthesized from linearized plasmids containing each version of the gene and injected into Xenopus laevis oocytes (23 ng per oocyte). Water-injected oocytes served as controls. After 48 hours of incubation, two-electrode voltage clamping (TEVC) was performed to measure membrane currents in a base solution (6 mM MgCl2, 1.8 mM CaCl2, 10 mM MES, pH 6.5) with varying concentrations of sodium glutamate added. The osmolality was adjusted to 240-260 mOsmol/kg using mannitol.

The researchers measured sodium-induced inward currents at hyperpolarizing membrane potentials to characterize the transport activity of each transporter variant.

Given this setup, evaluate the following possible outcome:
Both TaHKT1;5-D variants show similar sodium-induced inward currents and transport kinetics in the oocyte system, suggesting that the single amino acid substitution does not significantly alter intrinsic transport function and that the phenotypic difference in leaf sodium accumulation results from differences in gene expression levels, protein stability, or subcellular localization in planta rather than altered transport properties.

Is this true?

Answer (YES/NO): NO